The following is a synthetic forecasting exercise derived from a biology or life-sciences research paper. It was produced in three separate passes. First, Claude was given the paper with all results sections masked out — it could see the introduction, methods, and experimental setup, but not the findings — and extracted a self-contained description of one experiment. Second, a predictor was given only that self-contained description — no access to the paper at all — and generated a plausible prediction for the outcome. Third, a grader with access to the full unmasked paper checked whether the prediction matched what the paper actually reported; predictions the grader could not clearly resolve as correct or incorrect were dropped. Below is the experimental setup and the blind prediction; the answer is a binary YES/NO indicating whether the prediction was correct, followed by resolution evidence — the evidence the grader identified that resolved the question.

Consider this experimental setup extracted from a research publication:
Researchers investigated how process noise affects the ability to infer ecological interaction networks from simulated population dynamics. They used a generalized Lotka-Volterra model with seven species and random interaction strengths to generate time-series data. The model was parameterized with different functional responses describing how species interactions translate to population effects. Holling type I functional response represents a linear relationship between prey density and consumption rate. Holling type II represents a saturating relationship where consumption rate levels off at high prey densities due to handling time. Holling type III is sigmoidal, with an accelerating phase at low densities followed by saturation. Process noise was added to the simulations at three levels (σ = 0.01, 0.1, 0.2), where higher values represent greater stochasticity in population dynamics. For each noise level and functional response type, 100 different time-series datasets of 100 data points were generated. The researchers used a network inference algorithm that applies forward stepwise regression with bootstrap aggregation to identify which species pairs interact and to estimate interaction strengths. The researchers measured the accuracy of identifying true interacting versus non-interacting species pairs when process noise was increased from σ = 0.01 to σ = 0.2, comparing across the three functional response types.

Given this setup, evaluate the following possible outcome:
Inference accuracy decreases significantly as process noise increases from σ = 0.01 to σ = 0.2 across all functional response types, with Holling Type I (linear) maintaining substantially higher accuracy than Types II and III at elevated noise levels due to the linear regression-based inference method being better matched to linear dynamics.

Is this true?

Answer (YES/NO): NO